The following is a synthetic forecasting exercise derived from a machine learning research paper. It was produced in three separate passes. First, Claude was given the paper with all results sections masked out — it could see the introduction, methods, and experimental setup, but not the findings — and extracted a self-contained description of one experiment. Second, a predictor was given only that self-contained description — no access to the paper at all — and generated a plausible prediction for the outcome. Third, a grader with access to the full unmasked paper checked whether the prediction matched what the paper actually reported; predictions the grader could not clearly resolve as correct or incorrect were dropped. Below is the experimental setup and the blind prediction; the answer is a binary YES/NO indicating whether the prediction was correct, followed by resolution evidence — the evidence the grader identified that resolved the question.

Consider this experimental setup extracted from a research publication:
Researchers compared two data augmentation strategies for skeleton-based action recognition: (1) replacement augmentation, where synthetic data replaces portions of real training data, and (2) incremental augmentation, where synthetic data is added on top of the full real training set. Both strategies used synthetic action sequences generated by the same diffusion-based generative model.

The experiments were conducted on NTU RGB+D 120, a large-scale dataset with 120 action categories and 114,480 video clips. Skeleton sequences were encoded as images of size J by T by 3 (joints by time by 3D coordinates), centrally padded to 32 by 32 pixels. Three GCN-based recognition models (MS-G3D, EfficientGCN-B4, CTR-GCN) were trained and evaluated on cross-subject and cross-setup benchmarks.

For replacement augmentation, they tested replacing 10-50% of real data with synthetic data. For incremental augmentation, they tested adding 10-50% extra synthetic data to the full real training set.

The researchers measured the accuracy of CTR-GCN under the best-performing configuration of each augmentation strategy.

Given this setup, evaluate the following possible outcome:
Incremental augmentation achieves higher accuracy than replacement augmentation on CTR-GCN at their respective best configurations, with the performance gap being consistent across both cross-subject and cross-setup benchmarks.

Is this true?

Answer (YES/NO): NO